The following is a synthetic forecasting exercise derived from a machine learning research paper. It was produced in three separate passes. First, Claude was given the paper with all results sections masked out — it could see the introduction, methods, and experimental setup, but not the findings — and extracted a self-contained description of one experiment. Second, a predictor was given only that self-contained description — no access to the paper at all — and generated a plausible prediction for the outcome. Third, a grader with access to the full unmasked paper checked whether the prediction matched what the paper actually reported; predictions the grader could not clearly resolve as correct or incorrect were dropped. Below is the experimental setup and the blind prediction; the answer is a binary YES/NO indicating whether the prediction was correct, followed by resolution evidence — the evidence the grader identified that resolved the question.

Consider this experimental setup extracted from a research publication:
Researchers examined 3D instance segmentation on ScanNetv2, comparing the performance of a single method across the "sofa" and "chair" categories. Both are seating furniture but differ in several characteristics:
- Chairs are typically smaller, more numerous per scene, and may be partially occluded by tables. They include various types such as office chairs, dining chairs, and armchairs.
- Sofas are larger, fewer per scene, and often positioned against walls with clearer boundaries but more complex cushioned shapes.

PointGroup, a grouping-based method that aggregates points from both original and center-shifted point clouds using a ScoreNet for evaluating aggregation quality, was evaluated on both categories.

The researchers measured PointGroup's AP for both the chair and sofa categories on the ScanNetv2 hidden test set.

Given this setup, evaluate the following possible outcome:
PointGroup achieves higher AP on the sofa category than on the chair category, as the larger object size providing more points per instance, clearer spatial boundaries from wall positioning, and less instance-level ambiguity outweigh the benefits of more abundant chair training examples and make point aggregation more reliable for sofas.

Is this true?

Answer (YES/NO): NO